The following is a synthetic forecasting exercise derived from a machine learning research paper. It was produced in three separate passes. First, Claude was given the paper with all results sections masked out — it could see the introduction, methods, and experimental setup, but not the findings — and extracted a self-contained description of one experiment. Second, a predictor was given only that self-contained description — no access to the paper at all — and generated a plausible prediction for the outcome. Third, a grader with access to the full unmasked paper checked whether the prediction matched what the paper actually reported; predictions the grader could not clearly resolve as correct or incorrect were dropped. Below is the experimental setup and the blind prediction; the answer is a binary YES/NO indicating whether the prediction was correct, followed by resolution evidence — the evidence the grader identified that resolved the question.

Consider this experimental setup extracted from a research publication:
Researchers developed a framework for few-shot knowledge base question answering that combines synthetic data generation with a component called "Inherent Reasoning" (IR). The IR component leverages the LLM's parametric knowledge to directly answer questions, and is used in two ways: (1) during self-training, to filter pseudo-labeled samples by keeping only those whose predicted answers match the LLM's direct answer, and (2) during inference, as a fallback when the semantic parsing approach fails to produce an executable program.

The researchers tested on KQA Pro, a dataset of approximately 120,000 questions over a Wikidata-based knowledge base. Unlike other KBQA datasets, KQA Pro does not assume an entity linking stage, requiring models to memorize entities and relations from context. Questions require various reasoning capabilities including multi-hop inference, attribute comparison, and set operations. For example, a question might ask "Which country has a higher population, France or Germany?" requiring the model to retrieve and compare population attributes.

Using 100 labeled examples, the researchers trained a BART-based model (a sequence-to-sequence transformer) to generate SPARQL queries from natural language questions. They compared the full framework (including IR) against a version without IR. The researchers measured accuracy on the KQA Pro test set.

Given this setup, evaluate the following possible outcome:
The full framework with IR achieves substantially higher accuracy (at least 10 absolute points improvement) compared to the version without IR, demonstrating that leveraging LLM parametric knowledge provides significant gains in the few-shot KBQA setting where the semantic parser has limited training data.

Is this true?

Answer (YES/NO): YES